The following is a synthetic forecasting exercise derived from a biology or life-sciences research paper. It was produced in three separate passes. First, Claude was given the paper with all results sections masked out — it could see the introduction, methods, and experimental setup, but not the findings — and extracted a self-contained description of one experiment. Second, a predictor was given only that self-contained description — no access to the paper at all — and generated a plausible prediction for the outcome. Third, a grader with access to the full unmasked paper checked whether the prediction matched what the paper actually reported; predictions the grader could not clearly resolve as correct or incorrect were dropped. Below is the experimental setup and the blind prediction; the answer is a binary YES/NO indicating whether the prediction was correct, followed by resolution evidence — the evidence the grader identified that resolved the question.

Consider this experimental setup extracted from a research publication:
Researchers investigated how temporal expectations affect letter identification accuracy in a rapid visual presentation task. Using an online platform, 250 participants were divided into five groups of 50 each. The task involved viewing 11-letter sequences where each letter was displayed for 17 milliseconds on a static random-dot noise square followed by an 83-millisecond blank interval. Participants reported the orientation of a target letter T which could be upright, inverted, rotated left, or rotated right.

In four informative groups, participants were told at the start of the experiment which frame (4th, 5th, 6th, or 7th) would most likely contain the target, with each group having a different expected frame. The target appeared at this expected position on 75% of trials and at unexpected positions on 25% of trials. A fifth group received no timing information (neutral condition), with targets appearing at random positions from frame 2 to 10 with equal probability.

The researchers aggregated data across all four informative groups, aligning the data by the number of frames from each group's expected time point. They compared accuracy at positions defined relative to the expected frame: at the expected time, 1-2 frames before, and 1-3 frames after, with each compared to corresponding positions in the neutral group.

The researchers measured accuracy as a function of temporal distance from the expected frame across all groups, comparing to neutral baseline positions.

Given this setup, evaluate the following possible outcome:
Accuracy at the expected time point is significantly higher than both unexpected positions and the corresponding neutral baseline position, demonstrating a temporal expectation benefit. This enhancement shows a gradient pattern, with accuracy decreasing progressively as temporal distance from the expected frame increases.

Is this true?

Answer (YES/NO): NO